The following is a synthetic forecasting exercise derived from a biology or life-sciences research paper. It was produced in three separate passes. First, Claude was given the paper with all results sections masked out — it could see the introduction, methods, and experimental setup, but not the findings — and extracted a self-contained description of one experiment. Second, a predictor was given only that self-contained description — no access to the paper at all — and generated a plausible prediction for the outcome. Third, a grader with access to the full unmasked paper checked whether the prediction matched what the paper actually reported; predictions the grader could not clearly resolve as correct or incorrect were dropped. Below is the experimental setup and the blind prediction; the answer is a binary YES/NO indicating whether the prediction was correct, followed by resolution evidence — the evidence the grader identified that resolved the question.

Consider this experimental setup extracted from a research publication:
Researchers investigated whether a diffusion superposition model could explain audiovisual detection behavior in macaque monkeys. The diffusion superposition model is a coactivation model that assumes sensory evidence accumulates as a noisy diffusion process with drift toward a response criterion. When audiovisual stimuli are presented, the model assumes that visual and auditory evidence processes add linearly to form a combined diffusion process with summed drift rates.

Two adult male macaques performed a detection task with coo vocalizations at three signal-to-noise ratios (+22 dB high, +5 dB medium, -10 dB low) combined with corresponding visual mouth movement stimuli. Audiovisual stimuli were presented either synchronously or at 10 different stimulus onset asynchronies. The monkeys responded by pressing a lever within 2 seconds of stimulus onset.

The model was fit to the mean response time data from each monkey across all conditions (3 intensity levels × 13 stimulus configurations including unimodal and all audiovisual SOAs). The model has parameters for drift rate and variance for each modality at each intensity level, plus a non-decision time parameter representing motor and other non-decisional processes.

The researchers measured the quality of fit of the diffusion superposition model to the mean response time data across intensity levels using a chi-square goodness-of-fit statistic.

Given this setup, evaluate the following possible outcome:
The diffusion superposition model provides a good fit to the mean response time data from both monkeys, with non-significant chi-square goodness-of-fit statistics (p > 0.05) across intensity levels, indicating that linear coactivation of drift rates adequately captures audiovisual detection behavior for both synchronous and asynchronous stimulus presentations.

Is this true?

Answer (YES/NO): NO